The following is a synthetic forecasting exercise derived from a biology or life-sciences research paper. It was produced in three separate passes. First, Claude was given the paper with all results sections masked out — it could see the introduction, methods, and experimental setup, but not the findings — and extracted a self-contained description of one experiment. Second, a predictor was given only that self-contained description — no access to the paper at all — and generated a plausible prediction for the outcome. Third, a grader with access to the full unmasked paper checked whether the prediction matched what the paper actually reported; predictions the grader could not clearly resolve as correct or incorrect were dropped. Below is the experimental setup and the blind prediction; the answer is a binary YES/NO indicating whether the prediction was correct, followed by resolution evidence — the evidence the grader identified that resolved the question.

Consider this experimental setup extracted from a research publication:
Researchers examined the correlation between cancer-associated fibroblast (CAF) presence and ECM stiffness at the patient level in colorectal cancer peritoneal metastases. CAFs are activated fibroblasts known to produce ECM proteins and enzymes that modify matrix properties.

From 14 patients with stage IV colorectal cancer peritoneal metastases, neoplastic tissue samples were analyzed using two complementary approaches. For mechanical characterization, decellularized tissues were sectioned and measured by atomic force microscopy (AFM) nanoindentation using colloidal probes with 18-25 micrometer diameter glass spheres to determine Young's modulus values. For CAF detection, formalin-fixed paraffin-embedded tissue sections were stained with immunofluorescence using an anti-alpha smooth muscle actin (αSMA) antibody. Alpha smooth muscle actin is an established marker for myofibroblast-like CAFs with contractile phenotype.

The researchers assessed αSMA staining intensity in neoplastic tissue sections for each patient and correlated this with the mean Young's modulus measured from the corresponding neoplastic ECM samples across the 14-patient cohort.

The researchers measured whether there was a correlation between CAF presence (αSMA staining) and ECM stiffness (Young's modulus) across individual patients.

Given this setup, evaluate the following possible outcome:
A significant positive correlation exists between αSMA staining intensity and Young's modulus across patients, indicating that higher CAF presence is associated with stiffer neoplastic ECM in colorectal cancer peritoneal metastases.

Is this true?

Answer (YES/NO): NO